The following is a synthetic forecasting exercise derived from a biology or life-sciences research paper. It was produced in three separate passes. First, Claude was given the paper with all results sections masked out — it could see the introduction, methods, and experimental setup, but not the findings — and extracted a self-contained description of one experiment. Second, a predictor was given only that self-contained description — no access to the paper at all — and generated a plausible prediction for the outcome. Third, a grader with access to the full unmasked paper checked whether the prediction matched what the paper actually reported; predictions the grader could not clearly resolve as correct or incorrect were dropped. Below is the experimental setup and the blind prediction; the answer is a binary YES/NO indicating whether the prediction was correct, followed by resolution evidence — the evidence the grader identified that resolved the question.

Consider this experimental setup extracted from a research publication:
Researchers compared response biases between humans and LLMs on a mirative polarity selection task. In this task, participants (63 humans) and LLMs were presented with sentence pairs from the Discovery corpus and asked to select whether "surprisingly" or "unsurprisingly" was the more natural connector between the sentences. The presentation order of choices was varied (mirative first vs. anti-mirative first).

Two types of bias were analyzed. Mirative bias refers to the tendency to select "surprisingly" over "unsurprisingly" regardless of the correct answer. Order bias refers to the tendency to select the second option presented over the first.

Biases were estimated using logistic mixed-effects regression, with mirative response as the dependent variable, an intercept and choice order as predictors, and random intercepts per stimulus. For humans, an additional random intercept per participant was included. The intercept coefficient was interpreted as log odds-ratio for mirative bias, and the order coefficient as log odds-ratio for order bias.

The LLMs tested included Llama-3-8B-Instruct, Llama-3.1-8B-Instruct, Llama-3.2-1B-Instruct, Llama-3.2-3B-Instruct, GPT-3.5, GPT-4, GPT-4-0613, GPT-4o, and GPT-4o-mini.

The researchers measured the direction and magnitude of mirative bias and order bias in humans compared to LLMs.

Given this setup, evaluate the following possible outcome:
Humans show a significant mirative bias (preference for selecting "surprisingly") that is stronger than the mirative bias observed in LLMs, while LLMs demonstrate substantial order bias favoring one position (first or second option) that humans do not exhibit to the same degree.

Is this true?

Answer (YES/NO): NO